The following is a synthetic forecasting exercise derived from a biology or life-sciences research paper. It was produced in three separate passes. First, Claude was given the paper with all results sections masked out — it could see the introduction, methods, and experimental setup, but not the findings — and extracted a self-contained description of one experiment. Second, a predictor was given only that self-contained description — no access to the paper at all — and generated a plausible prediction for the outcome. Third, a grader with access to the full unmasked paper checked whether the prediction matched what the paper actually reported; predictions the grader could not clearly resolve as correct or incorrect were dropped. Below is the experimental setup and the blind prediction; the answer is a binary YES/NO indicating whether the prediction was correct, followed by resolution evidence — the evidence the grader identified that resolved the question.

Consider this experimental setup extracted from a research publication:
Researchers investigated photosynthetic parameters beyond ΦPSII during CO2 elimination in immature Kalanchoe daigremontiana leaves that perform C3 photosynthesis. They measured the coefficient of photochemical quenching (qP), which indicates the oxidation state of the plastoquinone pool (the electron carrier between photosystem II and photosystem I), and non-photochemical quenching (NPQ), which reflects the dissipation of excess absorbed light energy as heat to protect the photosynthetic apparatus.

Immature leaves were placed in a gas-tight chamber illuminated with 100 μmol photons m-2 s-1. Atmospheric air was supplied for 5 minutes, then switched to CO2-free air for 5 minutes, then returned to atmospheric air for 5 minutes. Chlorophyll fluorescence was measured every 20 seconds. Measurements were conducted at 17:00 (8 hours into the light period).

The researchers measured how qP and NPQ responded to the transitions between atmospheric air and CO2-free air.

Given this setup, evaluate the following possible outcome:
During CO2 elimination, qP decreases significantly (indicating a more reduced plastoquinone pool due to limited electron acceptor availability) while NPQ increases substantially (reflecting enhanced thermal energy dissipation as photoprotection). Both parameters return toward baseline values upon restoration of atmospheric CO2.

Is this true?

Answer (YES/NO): YES